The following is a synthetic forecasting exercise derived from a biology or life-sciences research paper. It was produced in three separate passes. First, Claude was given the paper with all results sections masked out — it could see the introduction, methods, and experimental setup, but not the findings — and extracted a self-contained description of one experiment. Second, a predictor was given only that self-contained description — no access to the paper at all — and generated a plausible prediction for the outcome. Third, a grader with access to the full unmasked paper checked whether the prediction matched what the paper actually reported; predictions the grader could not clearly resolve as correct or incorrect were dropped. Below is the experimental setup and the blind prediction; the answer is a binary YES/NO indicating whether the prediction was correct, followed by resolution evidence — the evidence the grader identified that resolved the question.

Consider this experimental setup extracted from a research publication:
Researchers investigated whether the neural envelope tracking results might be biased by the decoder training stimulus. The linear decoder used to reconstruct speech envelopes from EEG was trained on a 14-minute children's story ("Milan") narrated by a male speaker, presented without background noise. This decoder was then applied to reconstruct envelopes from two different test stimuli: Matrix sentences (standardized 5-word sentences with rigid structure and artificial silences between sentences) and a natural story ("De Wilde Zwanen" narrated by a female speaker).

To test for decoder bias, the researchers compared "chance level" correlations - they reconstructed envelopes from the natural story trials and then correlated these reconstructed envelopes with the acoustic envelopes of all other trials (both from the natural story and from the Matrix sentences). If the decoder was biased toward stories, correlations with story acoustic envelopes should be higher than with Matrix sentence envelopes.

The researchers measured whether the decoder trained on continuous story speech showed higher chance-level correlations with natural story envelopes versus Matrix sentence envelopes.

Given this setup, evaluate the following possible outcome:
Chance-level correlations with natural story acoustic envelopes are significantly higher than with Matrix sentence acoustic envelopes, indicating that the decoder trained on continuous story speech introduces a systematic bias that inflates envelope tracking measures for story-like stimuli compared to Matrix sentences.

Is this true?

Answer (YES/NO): NO